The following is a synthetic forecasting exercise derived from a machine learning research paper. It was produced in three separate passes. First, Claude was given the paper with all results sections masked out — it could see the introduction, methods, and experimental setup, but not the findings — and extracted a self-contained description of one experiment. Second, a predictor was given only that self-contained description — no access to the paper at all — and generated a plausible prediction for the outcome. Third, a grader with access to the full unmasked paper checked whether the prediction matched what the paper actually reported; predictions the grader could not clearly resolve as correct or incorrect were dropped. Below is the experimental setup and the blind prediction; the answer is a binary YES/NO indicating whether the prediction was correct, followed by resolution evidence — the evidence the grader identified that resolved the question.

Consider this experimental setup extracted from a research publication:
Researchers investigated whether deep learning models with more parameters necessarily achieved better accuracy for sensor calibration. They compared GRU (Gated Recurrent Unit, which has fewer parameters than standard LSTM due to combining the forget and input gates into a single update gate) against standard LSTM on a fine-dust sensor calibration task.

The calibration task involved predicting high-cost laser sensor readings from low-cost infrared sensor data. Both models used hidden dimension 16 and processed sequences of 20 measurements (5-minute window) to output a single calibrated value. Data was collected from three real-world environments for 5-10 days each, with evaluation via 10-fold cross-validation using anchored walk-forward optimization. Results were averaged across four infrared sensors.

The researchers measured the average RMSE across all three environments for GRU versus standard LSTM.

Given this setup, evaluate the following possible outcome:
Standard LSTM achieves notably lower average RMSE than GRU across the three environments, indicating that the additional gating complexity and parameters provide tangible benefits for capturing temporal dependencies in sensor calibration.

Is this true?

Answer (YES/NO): NO